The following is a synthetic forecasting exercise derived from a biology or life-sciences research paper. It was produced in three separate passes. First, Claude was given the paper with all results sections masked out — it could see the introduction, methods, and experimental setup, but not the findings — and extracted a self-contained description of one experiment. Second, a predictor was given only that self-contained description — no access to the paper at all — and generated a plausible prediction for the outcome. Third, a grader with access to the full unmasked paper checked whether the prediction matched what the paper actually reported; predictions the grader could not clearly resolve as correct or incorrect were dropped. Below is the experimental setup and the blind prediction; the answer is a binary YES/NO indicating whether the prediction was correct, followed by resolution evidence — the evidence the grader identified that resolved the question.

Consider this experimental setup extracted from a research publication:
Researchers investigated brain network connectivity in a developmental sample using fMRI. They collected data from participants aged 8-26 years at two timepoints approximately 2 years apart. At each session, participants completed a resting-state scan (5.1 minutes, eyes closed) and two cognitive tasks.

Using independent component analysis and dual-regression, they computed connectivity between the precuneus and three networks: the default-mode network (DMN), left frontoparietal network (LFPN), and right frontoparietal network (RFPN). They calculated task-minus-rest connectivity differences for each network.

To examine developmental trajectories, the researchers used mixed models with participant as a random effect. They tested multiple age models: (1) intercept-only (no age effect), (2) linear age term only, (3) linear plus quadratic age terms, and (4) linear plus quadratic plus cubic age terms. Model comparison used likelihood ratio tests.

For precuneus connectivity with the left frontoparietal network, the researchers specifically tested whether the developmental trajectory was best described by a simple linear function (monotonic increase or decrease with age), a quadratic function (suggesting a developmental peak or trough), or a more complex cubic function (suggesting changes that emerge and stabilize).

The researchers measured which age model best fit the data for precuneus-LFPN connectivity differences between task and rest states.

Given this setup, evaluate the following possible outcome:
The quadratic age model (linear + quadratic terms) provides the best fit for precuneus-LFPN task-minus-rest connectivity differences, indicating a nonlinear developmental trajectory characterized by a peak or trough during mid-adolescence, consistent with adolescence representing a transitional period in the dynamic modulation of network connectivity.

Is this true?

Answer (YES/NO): NO